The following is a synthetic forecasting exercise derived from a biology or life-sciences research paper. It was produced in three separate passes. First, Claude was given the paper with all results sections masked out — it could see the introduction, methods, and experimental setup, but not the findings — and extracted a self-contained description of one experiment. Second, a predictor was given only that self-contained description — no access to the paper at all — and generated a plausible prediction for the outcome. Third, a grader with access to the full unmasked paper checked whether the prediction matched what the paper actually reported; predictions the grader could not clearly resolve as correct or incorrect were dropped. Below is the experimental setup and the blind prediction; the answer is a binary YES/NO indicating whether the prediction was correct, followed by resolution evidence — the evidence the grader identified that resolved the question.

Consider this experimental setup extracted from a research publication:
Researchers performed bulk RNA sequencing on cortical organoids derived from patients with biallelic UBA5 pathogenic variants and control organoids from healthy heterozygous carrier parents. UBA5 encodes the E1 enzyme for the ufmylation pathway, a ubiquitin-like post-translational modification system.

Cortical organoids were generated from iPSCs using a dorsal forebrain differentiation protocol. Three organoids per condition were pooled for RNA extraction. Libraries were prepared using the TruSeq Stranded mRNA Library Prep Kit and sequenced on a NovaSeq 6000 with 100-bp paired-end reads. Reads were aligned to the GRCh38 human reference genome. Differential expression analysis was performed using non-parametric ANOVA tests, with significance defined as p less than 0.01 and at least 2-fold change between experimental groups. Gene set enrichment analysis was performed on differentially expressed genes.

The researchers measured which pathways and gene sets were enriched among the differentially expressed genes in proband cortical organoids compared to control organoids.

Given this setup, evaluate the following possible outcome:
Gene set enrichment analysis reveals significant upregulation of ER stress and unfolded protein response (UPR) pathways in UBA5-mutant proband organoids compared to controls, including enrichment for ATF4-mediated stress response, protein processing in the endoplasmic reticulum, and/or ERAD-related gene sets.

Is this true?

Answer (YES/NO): NO